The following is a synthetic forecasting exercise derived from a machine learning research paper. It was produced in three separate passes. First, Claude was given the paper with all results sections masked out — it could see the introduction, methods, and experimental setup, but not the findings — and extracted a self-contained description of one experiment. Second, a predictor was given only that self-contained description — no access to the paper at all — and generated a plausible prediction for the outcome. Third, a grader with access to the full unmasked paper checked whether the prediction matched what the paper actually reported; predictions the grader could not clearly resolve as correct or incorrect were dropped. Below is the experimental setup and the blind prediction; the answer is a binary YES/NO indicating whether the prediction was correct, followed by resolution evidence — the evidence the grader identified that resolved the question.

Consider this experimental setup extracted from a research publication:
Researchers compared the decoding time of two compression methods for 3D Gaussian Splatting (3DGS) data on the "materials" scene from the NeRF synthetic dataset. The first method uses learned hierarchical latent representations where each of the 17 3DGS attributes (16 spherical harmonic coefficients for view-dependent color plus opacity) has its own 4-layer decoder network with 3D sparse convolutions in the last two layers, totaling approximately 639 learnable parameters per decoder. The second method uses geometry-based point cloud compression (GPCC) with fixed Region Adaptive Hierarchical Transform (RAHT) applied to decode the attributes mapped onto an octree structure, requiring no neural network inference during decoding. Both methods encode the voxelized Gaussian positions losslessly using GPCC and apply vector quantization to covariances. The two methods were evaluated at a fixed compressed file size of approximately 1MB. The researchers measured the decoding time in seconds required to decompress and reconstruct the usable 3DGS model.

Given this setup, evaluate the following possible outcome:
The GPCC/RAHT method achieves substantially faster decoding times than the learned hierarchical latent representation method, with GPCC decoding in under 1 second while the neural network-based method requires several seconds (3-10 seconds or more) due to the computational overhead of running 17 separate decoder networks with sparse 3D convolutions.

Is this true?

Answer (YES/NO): NO